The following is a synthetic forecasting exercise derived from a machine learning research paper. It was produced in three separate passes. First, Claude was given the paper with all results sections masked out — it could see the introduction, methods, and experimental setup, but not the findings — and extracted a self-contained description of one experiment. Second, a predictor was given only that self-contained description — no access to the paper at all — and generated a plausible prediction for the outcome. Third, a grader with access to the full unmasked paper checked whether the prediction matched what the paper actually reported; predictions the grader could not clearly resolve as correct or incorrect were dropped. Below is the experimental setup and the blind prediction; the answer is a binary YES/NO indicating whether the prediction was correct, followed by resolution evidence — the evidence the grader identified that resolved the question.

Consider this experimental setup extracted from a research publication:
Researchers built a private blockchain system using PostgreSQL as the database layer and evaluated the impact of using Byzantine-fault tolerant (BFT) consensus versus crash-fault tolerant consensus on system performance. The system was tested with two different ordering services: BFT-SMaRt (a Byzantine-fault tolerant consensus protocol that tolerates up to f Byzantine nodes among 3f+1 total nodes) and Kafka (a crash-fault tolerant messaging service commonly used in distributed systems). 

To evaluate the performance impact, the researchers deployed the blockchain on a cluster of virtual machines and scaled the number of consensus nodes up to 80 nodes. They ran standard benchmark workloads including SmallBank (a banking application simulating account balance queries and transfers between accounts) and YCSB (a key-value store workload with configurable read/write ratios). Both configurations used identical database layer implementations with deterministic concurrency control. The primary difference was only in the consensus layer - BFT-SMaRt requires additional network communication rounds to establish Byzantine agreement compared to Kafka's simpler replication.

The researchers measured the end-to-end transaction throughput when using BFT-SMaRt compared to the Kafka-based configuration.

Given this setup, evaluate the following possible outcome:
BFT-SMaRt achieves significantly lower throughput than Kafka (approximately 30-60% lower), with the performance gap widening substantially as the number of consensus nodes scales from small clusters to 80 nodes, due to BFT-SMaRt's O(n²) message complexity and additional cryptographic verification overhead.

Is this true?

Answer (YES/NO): NO